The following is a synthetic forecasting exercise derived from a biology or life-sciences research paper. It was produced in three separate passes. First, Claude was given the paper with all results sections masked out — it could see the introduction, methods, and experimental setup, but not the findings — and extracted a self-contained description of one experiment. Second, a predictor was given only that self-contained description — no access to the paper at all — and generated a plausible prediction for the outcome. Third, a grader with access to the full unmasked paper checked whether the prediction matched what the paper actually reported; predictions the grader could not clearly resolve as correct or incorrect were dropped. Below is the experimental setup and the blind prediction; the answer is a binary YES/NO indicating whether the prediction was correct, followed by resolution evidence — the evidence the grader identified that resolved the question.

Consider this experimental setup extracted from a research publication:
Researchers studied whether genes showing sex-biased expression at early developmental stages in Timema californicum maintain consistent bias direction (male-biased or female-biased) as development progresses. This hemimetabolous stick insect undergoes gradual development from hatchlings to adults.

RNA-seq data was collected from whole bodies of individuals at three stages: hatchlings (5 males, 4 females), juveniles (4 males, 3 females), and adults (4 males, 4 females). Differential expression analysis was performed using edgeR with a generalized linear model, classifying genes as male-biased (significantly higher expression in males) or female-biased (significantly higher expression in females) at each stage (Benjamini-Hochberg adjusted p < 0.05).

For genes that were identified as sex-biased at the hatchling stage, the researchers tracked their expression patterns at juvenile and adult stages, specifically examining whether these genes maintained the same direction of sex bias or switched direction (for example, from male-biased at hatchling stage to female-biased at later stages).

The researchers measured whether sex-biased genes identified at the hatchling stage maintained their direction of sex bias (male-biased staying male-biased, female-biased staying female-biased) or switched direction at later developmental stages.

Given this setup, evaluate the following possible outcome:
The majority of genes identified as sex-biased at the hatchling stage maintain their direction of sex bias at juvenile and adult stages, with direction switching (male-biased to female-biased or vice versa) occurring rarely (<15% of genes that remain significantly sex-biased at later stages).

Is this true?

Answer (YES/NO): YES